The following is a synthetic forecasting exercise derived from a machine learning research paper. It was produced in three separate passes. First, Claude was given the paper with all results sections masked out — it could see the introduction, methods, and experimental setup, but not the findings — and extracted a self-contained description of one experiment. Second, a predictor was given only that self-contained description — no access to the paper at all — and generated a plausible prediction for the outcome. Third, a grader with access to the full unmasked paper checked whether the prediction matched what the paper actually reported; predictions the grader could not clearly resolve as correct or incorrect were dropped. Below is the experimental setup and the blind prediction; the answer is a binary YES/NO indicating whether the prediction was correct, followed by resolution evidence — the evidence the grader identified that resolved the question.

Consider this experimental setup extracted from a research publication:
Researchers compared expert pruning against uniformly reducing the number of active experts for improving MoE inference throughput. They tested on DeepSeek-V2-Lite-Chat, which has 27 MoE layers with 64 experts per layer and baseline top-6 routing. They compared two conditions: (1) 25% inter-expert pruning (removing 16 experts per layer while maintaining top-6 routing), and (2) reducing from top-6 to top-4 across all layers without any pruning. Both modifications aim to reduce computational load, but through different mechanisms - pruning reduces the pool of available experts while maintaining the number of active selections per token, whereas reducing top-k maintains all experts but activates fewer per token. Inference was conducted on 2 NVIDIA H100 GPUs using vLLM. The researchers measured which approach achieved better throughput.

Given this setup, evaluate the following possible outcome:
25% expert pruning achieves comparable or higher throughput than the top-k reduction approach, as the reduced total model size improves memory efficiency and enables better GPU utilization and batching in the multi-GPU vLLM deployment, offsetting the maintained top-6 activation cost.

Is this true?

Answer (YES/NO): NO